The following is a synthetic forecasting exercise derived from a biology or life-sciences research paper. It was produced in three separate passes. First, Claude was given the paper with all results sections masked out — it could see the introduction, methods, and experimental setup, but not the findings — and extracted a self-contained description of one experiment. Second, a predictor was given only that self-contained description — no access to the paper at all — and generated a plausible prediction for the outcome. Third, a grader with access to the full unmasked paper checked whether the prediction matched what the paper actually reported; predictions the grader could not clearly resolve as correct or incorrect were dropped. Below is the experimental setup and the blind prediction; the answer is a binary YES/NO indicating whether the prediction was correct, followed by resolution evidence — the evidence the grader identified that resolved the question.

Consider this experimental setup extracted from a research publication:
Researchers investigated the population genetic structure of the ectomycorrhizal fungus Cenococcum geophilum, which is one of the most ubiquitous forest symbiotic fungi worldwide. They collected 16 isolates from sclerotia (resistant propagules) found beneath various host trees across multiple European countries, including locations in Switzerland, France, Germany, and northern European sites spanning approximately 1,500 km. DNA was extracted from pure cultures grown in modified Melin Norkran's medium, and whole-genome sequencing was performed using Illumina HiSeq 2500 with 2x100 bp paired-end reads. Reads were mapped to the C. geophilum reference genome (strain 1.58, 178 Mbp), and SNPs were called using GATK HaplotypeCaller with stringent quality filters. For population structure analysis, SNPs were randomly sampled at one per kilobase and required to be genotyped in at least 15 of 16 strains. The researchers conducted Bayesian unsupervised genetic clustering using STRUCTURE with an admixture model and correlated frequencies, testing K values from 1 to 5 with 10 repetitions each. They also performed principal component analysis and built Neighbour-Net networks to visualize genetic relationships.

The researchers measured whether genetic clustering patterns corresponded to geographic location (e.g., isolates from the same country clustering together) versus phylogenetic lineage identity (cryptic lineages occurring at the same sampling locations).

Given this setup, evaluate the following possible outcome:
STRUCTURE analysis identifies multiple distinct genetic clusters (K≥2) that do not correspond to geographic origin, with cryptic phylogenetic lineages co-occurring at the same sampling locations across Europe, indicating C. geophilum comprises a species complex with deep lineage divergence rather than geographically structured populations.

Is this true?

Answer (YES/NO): YES